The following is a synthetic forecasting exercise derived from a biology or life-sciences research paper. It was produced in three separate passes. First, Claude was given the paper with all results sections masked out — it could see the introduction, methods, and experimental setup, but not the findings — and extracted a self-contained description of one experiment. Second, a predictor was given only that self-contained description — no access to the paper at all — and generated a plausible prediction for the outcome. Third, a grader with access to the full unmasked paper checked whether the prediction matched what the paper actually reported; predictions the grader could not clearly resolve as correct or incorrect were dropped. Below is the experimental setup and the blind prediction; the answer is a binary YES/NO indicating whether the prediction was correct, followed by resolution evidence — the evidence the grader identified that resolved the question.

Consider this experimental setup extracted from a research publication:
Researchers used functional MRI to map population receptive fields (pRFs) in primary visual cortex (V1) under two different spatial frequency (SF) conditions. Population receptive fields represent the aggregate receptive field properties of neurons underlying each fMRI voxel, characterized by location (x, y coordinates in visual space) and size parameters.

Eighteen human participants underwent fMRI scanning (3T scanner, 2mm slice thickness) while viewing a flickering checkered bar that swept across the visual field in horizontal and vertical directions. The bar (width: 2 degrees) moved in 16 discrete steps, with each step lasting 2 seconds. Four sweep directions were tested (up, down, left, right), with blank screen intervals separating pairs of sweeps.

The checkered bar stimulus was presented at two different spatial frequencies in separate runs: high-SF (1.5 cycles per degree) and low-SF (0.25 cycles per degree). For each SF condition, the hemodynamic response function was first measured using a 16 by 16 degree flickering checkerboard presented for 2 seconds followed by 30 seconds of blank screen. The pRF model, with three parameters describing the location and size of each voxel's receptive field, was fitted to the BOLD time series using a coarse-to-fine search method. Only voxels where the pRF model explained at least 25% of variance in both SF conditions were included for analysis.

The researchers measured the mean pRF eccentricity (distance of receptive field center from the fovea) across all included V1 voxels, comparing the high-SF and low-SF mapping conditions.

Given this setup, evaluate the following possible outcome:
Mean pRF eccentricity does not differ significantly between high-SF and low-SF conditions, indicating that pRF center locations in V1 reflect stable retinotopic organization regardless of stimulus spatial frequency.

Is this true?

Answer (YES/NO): NO